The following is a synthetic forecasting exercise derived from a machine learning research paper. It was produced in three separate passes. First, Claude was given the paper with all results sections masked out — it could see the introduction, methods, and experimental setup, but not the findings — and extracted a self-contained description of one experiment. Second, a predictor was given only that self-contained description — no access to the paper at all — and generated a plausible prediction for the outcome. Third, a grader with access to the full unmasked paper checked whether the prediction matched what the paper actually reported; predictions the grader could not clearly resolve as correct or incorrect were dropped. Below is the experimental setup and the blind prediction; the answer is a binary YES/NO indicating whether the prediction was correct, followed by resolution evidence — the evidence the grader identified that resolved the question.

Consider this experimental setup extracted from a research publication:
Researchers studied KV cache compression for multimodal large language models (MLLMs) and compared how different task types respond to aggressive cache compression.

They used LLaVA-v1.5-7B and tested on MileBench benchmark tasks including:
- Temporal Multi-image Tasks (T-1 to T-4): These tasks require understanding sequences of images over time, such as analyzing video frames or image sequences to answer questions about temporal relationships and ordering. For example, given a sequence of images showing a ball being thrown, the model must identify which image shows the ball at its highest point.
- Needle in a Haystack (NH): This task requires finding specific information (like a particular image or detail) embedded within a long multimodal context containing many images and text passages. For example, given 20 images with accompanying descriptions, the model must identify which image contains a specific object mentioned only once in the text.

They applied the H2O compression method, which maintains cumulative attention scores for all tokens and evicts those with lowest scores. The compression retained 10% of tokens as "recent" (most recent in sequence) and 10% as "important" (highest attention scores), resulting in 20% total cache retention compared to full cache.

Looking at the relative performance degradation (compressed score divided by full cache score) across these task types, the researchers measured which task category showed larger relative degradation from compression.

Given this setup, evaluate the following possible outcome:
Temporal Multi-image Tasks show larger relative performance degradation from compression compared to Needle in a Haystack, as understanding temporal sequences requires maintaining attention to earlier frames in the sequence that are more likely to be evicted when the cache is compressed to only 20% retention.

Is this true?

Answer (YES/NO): NO